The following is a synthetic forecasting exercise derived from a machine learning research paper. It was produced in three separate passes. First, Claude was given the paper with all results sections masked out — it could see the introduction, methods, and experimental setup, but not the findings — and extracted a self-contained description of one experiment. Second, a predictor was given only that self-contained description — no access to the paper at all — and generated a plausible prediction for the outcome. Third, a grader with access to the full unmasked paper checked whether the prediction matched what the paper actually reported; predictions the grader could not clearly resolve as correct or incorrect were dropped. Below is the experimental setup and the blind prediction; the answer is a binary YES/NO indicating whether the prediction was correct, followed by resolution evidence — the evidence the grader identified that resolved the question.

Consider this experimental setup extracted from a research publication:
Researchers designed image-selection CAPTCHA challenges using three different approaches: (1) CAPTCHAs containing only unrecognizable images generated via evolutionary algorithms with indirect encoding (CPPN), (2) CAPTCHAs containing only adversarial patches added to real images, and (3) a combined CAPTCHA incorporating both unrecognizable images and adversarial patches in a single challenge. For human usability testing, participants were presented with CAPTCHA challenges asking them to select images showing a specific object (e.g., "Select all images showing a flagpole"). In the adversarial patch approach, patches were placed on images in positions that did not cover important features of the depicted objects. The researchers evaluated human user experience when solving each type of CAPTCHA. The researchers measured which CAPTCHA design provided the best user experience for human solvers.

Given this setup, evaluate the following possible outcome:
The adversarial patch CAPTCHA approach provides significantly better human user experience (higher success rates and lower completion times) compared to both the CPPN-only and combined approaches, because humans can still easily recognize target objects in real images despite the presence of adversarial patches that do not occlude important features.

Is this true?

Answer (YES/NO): NO